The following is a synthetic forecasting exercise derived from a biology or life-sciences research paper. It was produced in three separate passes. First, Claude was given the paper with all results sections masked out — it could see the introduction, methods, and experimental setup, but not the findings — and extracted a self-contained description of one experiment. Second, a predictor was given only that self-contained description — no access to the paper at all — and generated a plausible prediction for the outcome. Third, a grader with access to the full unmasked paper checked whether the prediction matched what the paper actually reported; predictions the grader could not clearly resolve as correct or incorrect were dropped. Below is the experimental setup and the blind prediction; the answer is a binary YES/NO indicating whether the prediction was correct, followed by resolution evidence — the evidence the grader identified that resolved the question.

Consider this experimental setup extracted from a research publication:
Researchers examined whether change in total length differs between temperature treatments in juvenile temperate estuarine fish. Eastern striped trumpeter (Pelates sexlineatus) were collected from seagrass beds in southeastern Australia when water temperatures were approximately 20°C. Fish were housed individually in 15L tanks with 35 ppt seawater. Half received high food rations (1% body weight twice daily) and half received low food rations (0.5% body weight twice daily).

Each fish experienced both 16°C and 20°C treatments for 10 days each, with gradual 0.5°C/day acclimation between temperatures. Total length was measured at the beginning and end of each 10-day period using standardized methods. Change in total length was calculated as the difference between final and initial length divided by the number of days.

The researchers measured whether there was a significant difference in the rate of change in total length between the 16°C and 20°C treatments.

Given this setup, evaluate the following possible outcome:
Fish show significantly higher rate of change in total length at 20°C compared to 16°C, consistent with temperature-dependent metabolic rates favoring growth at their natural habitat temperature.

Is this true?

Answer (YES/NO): YES